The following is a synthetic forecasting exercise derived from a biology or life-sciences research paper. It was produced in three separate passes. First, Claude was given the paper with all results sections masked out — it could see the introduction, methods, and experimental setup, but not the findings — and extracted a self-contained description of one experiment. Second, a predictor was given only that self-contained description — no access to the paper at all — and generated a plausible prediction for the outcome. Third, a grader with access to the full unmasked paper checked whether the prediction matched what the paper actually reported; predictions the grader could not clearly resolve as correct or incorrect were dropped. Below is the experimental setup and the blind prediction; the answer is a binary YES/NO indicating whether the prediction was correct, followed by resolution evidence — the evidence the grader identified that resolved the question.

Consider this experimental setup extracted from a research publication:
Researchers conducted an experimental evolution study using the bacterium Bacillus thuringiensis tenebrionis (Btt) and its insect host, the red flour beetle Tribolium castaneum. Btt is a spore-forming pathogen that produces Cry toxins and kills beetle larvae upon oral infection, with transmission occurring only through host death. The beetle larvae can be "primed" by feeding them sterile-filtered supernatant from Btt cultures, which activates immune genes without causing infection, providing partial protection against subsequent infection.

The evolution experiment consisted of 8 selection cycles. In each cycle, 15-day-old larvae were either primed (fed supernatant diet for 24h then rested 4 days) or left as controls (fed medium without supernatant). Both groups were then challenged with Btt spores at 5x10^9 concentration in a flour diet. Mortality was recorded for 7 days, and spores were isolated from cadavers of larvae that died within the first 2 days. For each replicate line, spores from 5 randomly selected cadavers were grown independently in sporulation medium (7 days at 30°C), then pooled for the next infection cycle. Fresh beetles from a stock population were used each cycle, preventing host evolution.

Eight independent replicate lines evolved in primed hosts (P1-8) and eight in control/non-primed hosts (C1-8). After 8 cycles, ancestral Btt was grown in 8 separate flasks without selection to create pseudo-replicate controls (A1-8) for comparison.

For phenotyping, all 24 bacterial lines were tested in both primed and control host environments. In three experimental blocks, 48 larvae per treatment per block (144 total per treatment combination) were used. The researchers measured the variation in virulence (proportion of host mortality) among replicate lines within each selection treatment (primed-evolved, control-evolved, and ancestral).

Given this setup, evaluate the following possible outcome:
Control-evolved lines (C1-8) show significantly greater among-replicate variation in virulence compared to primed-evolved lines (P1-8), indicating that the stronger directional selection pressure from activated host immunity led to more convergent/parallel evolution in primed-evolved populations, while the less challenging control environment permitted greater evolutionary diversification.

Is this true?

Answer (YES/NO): NO